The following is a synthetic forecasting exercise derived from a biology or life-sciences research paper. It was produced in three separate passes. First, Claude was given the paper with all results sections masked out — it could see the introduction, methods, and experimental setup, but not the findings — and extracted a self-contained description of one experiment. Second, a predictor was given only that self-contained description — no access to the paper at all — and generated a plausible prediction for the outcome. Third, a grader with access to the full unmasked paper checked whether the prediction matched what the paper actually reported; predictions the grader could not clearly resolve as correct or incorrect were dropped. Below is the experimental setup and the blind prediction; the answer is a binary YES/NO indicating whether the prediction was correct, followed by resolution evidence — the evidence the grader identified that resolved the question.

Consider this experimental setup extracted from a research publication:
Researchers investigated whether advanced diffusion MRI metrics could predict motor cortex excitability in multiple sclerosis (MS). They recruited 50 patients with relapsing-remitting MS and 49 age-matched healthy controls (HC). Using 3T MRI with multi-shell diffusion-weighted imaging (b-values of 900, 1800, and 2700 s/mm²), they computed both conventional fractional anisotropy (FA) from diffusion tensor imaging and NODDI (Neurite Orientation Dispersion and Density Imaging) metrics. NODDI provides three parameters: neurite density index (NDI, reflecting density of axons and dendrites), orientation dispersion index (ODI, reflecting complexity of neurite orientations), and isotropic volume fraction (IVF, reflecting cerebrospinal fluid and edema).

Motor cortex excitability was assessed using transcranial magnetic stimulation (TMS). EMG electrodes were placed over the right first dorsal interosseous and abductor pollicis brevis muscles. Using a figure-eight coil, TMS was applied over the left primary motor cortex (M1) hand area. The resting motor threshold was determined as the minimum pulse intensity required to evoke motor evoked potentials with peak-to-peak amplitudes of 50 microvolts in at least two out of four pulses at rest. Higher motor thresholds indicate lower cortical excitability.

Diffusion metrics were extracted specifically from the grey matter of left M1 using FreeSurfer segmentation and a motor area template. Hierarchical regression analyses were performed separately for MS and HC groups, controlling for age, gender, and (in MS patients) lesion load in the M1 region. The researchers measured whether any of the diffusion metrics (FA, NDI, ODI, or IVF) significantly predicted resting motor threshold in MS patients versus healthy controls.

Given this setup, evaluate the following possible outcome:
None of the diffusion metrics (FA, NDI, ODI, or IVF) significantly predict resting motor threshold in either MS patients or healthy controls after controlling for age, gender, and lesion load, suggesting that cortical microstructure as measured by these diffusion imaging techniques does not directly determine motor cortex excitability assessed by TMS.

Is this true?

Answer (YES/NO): NO